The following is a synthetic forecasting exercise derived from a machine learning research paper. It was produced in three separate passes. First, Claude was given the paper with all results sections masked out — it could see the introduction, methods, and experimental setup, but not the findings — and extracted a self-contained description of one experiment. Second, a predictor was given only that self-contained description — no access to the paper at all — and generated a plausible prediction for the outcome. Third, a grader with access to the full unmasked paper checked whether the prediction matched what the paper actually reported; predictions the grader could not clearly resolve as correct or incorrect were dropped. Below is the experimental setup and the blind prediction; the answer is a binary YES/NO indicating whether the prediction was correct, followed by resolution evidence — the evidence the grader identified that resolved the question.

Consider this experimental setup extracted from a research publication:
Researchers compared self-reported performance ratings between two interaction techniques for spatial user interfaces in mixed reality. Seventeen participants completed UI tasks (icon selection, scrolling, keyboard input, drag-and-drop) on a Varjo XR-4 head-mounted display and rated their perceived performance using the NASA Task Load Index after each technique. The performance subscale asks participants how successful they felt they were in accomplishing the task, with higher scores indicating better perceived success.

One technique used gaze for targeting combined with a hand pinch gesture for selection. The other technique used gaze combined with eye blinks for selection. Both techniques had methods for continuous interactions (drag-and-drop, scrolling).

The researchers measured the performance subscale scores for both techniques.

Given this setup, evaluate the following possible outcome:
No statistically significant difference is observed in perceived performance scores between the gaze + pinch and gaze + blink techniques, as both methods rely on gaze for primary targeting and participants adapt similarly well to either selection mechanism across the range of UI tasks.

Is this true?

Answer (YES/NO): YES